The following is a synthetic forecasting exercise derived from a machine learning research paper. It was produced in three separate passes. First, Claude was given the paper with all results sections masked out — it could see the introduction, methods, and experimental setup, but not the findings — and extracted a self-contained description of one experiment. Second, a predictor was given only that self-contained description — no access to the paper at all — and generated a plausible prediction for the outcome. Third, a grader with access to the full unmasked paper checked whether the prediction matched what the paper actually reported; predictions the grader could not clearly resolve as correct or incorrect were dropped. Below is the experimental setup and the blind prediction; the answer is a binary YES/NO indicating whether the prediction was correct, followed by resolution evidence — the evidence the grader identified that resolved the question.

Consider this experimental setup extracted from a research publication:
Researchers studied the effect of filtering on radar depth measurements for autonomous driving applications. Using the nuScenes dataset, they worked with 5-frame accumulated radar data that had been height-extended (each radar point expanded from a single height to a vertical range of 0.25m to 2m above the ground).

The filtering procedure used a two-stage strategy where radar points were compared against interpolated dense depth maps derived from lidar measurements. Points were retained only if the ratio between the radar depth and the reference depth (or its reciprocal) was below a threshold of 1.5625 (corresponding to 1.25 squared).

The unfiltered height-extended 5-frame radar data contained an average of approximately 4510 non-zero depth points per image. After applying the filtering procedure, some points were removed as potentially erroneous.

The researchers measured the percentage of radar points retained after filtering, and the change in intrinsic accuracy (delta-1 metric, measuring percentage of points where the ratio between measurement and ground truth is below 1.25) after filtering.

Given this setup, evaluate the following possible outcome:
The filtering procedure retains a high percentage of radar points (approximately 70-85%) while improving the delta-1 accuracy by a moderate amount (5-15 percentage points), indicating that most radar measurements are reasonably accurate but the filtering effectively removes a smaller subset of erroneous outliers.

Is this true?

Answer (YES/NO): NO